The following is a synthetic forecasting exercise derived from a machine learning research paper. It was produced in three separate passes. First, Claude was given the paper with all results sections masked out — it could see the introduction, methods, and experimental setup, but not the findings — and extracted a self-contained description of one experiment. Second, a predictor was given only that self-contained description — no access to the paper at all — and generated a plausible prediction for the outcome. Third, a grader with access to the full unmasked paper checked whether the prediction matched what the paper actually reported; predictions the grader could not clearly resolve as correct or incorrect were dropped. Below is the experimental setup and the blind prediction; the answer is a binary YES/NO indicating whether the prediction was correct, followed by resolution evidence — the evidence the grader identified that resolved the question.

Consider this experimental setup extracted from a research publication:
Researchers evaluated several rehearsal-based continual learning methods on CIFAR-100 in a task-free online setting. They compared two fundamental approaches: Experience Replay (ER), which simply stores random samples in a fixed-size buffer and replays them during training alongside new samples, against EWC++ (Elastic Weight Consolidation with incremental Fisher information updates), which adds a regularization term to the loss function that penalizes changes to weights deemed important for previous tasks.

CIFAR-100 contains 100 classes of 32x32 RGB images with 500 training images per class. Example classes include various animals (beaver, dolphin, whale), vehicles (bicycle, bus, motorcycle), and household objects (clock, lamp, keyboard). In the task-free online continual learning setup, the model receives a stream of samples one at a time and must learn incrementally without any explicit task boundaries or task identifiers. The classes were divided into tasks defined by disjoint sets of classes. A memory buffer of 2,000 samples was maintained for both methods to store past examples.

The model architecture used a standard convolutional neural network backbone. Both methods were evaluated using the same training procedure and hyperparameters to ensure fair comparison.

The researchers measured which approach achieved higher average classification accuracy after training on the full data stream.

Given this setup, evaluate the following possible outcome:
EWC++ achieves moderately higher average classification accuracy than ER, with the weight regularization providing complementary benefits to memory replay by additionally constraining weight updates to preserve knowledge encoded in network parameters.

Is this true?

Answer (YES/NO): NO